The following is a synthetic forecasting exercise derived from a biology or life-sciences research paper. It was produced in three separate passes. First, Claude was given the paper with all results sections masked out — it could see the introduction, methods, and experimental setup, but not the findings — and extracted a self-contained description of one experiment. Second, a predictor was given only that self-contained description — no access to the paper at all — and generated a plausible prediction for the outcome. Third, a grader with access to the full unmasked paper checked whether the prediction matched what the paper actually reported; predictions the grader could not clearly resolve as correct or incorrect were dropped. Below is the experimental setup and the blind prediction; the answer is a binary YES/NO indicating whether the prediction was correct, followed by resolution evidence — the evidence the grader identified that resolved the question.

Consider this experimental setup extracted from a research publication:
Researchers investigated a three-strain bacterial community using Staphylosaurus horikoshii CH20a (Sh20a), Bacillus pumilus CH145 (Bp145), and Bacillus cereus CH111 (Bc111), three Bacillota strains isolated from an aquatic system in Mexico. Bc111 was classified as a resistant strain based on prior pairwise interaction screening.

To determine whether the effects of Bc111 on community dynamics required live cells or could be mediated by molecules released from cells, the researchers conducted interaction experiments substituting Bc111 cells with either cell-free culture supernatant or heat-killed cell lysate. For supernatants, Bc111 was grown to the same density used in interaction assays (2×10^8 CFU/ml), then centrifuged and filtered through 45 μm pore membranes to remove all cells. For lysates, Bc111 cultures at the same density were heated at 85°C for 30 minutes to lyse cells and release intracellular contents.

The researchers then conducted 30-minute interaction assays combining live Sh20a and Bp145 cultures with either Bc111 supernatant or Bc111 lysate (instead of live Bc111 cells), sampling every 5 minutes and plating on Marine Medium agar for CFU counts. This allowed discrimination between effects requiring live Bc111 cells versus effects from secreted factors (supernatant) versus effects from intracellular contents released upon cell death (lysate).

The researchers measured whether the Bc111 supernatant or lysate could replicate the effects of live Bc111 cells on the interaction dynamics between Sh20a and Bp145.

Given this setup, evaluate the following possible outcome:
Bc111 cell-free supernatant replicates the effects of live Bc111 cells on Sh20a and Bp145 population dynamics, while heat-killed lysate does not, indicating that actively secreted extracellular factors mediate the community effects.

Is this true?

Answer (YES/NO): NO